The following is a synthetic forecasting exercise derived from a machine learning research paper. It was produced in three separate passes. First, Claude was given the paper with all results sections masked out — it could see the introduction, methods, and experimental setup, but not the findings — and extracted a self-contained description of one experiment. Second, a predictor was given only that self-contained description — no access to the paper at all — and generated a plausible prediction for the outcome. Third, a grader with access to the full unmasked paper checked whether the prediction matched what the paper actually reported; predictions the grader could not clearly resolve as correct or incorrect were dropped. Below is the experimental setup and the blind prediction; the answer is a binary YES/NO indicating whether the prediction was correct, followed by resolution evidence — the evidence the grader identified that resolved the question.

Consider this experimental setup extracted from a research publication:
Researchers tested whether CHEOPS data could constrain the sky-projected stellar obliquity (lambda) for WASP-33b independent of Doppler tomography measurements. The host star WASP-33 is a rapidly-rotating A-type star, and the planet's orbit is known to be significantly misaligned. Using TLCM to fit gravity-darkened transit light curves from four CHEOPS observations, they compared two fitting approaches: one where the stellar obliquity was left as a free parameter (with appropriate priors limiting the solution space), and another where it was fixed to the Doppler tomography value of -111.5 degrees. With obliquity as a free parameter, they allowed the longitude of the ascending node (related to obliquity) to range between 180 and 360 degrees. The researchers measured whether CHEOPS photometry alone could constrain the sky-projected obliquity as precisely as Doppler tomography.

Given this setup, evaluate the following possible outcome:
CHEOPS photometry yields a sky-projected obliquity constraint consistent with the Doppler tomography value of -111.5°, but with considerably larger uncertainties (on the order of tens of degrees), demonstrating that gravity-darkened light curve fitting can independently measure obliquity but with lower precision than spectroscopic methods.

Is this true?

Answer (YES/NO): NO